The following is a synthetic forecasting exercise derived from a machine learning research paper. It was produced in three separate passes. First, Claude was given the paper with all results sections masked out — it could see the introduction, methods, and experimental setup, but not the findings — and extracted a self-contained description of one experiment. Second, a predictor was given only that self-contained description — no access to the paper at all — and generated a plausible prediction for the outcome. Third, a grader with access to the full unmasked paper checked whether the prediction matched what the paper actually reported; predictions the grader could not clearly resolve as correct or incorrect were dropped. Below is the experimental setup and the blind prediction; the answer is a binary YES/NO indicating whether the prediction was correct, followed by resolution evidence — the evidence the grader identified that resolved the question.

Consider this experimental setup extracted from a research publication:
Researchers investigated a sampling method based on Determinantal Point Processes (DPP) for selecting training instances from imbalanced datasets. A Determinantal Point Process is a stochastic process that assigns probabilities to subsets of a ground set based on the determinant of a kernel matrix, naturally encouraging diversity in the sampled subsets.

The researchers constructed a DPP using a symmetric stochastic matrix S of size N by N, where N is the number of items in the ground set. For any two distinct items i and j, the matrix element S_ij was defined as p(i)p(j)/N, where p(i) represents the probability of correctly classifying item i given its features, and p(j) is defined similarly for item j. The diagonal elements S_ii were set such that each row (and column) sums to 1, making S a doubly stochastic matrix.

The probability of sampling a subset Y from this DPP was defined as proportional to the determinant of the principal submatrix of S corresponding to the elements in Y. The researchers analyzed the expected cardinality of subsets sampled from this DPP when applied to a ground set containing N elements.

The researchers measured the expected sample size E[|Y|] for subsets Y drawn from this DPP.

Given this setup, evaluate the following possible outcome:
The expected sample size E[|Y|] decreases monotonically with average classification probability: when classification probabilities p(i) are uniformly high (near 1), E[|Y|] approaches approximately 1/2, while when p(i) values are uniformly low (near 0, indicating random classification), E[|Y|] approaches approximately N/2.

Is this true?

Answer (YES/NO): NO